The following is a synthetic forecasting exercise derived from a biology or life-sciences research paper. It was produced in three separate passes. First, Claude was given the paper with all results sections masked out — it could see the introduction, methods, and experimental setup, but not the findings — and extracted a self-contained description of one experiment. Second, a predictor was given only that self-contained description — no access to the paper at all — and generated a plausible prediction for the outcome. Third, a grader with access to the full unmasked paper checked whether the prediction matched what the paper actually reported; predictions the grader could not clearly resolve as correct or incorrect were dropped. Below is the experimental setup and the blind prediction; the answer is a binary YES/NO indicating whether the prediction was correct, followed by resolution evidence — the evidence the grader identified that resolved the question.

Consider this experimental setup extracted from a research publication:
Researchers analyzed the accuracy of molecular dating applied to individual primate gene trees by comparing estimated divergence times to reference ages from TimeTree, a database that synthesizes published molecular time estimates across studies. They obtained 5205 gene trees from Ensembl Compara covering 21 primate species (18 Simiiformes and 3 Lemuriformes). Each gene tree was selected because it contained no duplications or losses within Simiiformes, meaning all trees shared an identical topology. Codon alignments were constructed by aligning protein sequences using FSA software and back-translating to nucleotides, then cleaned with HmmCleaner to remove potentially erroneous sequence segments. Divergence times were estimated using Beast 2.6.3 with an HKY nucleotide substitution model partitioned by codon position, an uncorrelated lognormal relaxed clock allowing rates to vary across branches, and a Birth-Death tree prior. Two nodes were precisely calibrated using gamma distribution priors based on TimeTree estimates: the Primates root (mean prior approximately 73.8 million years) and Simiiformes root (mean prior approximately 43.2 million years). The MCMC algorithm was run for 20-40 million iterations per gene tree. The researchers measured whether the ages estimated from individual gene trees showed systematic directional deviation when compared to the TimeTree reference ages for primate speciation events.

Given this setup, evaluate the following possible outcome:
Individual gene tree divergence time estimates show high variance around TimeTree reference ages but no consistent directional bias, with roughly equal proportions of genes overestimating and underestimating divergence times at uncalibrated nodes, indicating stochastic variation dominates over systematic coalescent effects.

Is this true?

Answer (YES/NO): NO